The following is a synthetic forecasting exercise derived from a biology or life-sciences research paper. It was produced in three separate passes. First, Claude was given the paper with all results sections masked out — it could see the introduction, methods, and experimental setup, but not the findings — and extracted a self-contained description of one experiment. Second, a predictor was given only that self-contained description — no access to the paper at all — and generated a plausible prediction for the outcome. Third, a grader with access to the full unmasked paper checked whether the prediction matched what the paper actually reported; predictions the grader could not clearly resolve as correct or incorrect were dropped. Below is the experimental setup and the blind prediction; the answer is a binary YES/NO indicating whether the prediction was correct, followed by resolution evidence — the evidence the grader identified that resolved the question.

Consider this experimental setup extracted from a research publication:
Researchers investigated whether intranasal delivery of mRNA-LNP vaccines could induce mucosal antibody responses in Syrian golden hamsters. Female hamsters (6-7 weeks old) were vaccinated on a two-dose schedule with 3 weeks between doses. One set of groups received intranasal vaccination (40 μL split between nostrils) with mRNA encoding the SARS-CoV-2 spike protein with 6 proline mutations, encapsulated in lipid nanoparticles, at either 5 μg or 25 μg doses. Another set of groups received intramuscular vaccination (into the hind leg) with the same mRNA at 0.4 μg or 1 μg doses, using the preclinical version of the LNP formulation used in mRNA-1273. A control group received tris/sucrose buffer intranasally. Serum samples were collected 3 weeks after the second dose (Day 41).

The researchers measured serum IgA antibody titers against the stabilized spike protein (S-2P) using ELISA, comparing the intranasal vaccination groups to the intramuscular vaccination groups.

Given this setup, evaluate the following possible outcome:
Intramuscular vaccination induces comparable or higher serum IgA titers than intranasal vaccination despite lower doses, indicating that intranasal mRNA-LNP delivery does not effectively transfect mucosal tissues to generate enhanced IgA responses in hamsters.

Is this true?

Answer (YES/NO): NO